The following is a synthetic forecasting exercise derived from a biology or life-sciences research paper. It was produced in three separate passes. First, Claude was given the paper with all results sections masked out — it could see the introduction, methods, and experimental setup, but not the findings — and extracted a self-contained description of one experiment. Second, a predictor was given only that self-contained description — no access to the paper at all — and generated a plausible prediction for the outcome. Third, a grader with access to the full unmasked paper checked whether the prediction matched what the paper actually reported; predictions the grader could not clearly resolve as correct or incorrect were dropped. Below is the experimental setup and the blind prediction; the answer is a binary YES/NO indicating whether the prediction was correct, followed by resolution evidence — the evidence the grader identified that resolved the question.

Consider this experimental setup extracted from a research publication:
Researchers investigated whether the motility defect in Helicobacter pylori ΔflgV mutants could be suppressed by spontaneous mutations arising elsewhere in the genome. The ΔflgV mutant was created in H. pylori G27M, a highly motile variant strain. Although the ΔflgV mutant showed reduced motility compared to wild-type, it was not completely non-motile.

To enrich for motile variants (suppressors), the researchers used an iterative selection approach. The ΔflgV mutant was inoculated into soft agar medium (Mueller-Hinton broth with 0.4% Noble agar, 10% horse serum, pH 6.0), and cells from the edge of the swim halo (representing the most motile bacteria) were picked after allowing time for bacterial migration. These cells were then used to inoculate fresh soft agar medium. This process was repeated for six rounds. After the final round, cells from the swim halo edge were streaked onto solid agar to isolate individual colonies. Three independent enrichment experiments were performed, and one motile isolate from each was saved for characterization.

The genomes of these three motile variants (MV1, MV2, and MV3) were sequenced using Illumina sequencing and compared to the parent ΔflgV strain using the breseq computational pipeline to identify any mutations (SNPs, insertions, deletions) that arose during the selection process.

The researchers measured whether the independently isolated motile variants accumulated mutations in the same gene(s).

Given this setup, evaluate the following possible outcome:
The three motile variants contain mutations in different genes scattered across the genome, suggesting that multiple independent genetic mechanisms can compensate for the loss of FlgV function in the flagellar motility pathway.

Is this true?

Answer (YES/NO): NO